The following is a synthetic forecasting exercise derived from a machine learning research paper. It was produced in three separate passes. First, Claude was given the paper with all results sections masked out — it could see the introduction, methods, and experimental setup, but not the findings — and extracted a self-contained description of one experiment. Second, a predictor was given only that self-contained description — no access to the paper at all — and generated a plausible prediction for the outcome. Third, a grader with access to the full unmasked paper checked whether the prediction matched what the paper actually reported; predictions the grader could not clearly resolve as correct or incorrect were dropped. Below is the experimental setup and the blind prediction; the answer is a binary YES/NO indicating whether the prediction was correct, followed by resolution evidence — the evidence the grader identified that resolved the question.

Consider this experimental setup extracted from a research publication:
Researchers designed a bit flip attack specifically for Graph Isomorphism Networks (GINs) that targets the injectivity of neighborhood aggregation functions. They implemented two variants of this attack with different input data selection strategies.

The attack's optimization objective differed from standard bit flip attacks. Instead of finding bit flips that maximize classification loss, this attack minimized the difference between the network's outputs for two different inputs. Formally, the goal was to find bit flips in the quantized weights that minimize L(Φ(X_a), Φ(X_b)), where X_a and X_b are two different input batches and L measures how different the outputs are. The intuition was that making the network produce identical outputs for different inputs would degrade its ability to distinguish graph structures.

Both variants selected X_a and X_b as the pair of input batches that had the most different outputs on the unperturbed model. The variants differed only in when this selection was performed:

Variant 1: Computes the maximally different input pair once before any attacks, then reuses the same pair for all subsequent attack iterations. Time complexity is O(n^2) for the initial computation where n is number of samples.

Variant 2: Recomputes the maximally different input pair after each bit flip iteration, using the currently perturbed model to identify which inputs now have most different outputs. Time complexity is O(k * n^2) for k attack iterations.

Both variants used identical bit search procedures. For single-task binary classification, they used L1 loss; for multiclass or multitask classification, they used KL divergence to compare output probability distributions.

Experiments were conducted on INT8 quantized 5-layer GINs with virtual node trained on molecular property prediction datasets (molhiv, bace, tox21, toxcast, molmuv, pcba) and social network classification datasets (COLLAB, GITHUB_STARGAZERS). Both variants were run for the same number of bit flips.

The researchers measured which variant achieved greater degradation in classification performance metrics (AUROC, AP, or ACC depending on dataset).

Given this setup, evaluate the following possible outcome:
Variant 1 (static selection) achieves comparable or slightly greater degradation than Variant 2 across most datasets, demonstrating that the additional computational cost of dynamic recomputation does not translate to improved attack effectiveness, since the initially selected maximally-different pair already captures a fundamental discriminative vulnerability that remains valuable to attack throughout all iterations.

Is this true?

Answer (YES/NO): YES